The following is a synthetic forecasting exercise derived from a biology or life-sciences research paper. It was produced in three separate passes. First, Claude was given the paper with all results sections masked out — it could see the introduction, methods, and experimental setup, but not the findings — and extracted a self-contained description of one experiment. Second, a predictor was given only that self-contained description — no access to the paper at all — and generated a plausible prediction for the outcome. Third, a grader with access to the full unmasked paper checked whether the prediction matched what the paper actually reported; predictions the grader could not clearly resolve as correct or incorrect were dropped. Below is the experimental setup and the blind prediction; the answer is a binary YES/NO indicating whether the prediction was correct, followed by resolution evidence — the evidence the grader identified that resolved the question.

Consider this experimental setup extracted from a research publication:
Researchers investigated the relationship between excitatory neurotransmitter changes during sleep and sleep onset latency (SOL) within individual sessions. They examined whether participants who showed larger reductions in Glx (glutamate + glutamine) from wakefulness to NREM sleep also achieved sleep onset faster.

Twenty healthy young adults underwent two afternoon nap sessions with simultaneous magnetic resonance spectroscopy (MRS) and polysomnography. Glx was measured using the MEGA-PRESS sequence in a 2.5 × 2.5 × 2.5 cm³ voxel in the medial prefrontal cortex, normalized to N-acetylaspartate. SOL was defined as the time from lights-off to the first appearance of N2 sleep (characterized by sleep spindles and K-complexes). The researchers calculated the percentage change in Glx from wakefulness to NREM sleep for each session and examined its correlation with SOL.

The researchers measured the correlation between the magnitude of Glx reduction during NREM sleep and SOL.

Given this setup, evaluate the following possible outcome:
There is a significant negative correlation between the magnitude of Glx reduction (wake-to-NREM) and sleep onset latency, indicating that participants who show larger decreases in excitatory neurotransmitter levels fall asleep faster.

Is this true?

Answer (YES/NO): NO